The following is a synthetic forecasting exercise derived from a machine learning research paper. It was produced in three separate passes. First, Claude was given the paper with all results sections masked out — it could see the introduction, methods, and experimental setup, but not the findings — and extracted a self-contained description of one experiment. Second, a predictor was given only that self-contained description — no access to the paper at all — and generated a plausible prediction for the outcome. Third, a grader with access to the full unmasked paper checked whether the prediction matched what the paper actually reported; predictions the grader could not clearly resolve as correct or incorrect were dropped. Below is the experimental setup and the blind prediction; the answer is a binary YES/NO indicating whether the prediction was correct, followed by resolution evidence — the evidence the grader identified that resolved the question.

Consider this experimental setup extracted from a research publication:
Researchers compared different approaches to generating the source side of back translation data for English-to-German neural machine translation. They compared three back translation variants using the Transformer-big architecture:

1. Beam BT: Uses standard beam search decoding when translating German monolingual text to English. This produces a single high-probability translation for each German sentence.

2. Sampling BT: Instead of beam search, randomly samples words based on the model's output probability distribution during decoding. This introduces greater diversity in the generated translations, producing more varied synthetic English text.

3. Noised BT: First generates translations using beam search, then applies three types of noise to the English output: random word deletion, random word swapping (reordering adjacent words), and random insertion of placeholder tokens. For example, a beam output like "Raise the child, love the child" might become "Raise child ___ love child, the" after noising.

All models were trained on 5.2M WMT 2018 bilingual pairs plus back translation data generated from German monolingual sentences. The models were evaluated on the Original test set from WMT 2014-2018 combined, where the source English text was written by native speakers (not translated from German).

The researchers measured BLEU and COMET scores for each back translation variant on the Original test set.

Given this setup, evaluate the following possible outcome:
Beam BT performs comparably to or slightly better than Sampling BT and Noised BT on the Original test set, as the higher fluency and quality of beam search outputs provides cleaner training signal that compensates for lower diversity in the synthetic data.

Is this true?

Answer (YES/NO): NO